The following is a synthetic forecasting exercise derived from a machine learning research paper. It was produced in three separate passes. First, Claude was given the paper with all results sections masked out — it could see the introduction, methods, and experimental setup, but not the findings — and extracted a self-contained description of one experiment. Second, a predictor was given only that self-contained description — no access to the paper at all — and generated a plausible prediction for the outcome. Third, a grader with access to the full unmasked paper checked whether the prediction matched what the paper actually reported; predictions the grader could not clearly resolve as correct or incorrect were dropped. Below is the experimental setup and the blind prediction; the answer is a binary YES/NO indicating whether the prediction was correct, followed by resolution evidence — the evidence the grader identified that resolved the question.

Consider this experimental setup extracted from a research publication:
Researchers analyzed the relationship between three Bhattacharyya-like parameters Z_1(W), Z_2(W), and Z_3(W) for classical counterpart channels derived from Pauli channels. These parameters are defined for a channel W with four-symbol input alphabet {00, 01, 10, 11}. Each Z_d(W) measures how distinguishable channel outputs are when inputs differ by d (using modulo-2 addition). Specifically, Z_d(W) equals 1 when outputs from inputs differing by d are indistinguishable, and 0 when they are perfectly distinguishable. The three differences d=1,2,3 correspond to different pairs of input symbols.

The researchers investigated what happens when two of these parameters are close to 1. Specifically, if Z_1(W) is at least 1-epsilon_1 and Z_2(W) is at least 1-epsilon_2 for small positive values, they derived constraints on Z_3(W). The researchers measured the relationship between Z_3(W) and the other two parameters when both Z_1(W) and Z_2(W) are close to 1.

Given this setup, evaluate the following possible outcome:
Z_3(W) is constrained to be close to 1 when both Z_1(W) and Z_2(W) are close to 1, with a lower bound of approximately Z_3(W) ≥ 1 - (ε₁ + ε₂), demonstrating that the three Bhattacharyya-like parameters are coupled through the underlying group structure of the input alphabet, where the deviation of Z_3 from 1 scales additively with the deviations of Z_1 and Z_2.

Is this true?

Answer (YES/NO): NO